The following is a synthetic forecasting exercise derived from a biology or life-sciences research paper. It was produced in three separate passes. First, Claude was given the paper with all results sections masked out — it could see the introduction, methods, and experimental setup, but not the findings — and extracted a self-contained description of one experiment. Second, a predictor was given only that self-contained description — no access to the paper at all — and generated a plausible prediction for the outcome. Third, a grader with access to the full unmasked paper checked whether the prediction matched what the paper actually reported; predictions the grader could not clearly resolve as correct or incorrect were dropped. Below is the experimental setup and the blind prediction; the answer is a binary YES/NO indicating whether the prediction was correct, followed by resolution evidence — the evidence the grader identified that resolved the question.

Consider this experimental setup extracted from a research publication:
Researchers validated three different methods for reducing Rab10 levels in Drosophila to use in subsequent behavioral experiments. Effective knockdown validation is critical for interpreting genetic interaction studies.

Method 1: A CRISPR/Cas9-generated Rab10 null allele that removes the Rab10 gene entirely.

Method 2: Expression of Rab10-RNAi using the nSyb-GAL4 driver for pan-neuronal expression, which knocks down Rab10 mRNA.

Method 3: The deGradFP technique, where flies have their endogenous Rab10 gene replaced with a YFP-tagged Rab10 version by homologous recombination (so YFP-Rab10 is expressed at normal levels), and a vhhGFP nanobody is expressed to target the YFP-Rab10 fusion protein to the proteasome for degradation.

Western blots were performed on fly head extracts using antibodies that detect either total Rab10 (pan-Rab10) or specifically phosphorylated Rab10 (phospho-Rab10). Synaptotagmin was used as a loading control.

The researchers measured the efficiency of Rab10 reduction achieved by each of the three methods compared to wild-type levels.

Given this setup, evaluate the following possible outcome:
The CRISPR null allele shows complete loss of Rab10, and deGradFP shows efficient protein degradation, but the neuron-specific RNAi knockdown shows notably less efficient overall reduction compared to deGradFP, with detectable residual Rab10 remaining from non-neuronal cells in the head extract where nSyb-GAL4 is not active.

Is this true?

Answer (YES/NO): NO